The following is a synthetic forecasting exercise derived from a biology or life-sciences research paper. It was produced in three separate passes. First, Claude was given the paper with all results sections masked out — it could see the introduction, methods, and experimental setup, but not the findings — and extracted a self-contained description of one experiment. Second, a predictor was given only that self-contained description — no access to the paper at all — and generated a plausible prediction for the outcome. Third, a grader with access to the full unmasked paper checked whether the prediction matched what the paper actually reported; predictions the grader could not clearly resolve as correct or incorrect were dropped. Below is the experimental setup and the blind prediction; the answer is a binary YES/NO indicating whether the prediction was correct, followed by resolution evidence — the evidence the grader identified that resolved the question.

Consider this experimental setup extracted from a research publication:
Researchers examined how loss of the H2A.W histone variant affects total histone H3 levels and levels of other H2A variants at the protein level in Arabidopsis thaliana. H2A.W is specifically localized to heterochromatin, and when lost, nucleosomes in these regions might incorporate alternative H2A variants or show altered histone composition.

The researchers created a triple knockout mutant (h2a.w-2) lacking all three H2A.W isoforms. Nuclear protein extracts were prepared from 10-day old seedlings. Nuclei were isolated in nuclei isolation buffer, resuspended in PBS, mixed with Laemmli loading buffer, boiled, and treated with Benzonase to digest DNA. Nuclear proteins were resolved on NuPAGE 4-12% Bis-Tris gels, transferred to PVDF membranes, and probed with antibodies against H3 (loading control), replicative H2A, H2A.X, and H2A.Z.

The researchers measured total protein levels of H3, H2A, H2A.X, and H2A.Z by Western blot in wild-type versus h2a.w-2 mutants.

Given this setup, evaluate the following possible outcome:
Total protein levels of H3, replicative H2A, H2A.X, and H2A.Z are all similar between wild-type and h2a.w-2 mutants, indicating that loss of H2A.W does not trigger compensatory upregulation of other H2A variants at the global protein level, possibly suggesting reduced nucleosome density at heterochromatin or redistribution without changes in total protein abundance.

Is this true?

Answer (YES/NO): NO